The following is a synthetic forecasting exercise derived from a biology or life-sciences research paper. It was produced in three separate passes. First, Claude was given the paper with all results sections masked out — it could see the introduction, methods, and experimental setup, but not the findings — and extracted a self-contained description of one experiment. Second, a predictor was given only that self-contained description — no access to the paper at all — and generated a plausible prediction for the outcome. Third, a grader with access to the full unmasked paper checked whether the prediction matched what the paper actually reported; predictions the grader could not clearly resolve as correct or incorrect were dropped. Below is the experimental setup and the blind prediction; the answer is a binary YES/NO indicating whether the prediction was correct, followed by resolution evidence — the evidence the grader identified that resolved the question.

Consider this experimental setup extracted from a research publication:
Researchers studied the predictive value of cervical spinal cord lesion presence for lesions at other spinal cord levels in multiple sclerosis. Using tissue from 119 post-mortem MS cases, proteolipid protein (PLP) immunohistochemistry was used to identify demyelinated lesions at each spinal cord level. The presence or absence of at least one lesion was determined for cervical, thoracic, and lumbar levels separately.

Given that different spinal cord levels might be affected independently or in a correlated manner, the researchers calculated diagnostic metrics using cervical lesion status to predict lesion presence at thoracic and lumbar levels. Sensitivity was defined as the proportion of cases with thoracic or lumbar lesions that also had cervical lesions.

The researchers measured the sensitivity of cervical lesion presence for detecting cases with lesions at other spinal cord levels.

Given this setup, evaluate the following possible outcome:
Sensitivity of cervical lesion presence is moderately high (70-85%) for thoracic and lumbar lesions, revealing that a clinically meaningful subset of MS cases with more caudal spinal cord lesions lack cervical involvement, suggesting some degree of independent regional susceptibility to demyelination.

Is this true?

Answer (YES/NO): NO